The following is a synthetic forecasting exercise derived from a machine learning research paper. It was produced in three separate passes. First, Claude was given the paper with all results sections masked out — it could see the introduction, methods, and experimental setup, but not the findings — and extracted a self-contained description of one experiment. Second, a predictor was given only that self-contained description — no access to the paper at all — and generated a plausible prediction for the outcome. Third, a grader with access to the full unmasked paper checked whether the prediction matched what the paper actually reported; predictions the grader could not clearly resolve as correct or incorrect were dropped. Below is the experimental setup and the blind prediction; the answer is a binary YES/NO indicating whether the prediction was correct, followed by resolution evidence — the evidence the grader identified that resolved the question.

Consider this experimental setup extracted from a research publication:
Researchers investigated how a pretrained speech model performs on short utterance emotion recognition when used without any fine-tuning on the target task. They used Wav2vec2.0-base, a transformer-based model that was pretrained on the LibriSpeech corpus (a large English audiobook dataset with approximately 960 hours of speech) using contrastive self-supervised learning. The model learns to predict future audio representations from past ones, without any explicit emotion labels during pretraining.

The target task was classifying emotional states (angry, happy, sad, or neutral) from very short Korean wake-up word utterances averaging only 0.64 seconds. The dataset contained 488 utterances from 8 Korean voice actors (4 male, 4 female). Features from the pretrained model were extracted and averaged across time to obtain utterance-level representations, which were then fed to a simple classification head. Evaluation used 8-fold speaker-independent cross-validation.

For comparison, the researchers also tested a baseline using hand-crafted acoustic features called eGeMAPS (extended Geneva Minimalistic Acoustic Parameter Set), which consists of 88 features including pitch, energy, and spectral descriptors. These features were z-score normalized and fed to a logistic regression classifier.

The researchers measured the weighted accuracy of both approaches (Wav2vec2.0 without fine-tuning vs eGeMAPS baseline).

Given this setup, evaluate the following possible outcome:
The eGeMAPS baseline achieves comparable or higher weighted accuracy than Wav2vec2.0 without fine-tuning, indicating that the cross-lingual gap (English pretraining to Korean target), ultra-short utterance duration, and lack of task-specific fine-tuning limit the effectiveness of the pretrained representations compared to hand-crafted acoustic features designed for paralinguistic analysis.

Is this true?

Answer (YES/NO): YES